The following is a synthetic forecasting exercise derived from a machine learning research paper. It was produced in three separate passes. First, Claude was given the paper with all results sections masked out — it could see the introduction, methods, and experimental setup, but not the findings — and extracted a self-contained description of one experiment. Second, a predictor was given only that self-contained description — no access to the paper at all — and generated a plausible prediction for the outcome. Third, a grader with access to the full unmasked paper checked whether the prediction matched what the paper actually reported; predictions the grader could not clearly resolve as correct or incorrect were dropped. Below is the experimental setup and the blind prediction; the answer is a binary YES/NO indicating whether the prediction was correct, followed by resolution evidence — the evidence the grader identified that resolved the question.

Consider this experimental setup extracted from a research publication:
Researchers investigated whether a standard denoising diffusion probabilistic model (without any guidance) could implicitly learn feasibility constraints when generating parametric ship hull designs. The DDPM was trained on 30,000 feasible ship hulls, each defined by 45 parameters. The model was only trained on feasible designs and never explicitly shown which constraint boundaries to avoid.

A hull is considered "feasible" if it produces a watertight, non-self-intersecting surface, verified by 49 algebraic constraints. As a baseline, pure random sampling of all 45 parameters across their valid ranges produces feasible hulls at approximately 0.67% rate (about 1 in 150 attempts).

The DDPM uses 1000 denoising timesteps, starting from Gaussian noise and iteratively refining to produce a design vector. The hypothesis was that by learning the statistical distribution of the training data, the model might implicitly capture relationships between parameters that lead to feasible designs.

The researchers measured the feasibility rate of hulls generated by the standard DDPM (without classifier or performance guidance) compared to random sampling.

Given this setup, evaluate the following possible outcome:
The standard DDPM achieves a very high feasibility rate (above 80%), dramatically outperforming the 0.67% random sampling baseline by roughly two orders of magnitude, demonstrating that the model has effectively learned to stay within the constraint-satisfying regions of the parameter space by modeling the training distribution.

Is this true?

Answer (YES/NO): NO